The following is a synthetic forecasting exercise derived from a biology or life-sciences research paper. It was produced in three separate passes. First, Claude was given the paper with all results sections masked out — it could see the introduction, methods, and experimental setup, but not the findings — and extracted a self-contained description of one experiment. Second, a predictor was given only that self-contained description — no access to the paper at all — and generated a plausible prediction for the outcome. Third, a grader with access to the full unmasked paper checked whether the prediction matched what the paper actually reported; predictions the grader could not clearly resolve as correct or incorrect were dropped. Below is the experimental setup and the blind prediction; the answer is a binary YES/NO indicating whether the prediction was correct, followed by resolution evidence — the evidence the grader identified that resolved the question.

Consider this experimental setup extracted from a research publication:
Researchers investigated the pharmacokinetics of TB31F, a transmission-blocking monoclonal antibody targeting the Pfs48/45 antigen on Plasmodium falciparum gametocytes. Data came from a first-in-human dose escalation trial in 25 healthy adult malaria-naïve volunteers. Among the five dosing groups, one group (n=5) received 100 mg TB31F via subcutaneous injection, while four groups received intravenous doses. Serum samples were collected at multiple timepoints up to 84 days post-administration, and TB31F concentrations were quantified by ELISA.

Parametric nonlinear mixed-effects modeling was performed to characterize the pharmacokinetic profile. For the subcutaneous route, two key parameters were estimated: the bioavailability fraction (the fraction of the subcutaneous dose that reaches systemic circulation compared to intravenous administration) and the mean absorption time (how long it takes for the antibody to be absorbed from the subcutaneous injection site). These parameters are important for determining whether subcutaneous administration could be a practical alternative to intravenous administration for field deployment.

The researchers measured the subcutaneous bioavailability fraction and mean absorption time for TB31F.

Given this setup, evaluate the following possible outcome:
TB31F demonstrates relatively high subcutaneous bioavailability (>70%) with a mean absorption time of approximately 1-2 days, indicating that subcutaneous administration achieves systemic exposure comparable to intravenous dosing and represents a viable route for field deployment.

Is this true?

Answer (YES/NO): NO